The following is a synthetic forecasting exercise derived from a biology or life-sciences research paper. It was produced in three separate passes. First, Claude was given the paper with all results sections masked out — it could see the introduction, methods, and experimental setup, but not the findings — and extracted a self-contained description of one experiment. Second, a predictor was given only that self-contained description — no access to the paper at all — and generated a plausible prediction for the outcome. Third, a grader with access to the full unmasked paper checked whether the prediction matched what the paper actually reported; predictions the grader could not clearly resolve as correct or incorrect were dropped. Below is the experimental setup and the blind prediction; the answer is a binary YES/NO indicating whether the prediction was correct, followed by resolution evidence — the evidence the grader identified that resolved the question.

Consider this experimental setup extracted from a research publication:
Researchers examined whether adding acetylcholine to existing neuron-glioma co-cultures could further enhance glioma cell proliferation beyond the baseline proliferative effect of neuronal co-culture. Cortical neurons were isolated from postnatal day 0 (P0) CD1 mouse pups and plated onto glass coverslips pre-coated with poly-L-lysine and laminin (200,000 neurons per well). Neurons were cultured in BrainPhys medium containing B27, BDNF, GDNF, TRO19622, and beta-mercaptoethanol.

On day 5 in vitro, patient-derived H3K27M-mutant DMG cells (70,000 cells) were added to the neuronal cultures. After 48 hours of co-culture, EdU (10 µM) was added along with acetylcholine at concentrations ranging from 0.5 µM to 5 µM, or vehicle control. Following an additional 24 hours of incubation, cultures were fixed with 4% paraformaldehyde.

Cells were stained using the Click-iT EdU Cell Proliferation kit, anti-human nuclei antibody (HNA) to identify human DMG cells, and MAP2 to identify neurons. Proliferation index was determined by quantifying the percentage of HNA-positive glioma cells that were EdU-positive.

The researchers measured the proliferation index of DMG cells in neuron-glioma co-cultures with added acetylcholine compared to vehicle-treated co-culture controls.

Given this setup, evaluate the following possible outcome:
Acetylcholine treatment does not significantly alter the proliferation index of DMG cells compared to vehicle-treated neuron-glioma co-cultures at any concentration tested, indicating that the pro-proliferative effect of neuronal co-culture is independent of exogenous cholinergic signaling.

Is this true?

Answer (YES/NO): NO